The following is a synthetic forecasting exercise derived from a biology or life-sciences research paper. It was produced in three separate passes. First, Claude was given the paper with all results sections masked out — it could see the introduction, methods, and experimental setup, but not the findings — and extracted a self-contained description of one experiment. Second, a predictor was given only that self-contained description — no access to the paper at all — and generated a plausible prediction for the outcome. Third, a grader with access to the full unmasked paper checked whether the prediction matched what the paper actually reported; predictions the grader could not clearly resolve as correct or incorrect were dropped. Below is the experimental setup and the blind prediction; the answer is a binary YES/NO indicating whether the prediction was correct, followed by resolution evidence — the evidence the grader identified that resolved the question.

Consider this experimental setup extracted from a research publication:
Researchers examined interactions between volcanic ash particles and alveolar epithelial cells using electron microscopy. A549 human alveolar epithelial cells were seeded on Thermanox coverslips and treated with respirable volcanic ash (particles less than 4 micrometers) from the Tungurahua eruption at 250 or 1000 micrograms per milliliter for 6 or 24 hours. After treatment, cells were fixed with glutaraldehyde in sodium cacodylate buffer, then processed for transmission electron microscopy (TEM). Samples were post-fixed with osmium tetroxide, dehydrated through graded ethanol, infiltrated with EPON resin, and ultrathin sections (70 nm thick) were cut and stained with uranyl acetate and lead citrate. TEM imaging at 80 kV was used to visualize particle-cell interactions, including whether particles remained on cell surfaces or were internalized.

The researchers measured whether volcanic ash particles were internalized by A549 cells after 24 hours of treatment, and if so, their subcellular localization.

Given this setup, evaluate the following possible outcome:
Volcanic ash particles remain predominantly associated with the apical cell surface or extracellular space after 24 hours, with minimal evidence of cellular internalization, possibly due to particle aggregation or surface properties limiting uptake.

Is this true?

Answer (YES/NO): NO